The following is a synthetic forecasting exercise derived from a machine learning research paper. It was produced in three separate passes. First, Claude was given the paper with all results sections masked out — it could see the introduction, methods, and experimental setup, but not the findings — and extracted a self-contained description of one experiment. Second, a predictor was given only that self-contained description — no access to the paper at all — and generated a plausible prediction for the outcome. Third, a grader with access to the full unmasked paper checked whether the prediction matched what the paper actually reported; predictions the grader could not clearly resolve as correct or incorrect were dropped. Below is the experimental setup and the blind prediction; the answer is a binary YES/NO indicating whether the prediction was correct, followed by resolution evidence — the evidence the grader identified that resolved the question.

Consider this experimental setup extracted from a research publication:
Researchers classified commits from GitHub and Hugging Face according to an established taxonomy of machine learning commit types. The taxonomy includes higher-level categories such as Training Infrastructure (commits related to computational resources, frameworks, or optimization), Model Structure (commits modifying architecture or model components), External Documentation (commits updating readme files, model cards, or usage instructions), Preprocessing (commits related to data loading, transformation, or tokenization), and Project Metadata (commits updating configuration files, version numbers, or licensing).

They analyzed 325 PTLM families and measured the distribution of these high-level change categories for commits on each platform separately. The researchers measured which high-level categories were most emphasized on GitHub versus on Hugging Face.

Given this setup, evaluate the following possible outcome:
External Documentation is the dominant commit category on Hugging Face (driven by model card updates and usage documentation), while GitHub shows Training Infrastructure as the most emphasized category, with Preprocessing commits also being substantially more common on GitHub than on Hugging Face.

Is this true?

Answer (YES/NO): NO